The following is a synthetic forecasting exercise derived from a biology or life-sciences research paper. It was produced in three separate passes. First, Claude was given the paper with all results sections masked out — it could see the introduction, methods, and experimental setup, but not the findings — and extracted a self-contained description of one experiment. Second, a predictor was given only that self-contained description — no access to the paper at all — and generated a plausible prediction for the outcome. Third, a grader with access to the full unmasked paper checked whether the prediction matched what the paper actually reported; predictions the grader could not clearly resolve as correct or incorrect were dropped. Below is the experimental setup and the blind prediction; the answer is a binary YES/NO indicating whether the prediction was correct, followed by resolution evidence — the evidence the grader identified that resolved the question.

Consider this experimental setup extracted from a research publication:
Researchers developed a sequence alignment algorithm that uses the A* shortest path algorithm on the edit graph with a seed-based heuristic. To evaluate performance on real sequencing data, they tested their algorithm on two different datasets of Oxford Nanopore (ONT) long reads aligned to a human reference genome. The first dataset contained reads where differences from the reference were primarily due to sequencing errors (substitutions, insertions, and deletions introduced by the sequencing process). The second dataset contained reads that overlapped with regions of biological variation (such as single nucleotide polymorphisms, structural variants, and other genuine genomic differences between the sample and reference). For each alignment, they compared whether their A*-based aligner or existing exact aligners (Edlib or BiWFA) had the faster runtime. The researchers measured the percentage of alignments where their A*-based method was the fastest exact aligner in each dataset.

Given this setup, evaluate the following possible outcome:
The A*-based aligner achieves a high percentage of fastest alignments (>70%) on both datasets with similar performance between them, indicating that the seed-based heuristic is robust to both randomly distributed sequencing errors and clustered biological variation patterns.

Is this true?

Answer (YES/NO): NO